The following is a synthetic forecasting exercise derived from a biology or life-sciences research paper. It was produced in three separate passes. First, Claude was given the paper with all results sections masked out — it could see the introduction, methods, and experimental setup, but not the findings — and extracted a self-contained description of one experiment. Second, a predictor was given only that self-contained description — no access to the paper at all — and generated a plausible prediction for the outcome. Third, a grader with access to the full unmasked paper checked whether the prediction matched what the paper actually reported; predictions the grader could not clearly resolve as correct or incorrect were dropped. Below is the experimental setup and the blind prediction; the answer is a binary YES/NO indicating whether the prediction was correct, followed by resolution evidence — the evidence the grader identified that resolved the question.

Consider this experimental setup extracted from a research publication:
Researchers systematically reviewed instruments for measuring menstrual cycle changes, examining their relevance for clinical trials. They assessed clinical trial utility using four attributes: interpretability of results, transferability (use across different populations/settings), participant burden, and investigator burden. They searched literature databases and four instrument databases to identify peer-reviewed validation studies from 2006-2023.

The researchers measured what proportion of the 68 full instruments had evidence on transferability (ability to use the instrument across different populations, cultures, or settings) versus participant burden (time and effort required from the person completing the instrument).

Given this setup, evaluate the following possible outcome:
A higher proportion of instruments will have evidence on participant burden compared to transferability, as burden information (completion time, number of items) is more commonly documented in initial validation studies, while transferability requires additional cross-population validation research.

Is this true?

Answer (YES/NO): YES